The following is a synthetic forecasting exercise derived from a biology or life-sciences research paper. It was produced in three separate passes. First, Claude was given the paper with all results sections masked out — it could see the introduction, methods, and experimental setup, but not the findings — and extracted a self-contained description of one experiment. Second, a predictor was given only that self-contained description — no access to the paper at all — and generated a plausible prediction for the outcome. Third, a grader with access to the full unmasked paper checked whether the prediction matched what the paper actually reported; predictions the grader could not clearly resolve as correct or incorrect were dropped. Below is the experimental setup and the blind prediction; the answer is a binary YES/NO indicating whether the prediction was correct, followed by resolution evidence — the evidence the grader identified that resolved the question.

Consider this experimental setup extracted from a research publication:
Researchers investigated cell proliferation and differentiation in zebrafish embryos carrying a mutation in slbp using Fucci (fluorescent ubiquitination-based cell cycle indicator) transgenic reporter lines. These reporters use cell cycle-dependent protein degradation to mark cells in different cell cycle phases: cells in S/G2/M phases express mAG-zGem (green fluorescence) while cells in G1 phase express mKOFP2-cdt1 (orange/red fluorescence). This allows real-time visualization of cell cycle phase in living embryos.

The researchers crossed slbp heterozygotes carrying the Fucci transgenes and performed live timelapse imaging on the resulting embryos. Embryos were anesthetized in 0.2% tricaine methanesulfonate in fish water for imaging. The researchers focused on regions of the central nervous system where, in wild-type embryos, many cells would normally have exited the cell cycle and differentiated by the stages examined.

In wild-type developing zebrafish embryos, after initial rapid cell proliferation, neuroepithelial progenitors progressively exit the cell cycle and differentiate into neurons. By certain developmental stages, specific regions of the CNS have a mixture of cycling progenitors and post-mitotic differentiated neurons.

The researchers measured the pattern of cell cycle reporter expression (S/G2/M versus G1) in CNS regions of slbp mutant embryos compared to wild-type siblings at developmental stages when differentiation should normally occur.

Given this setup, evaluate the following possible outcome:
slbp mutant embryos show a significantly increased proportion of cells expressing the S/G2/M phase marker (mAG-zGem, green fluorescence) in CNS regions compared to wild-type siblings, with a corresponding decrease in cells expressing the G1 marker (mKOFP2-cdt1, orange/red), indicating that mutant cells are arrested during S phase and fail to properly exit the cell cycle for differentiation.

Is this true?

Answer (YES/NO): NO